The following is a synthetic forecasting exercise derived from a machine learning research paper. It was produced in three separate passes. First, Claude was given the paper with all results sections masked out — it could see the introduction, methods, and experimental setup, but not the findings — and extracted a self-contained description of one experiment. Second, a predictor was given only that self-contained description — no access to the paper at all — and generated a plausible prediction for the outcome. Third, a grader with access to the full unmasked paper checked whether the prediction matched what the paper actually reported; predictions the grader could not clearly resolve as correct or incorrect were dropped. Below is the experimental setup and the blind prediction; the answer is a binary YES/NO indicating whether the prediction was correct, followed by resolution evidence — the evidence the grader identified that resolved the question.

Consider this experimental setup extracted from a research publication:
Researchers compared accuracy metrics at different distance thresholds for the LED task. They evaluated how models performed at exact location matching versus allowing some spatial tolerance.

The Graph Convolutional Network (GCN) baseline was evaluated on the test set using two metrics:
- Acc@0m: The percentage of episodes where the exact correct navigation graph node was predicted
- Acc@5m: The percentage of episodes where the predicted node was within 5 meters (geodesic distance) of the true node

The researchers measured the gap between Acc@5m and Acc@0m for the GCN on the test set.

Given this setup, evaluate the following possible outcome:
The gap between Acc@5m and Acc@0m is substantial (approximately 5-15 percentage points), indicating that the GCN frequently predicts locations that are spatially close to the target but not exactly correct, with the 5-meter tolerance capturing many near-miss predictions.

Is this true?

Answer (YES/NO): NO